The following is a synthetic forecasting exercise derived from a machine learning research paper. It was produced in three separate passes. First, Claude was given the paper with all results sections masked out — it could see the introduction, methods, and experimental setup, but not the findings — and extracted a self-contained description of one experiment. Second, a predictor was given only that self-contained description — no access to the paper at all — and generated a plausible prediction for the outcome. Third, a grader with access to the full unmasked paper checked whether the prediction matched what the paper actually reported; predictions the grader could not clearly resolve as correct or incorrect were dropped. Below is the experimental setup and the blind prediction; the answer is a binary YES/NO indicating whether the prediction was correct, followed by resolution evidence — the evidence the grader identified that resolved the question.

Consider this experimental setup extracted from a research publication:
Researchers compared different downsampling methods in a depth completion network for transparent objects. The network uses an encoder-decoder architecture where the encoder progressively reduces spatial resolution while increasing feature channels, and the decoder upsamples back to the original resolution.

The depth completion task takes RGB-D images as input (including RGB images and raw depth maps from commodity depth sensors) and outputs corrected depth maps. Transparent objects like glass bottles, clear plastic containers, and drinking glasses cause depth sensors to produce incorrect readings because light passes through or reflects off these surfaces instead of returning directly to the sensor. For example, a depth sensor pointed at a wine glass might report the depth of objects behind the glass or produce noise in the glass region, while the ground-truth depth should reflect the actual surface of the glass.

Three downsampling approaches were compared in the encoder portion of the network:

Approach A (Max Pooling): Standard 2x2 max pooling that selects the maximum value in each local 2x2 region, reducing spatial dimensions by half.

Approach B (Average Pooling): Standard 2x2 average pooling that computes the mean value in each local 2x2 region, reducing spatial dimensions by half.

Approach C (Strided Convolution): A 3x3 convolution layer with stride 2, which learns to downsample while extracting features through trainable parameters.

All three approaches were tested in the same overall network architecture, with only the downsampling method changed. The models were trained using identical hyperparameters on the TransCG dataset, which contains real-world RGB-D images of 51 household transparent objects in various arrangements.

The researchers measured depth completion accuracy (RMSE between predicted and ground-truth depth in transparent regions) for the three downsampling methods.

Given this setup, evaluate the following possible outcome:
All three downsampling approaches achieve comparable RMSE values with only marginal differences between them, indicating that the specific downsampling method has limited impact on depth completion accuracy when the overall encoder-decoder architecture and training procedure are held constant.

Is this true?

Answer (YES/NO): NO